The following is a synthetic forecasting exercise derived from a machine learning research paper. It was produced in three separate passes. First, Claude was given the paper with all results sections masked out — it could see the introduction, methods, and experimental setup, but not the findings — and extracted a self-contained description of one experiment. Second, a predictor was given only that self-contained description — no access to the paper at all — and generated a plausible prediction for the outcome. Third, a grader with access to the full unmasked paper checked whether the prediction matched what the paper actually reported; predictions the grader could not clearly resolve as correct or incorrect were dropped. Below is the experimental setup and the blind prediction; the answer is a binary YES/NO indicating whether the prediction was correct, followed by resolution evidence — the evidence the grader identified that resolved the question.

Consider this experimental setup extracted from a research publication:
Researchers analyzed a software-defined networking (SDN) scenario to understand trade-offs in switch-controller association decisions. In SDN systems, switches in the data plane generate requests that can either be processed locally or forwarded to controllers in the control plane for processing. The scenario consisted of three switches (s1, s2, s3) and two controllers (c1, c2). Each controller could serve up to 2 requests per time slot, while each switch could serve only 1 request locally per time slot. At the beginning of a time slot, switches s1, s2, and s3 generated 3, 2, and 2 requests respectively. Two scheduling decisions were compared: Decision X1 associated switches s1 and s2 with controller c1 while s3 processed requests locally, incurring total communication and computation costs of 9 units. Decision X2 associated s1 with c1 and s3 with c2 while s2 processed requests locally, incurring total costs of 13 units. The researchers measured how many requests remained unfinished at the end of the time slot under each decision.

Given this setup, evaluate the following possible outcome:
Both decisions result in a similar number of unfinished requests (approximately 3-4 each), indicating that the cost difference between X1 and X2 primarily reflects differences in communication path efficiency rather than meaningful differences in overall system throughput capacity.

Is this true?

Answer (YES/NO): NO